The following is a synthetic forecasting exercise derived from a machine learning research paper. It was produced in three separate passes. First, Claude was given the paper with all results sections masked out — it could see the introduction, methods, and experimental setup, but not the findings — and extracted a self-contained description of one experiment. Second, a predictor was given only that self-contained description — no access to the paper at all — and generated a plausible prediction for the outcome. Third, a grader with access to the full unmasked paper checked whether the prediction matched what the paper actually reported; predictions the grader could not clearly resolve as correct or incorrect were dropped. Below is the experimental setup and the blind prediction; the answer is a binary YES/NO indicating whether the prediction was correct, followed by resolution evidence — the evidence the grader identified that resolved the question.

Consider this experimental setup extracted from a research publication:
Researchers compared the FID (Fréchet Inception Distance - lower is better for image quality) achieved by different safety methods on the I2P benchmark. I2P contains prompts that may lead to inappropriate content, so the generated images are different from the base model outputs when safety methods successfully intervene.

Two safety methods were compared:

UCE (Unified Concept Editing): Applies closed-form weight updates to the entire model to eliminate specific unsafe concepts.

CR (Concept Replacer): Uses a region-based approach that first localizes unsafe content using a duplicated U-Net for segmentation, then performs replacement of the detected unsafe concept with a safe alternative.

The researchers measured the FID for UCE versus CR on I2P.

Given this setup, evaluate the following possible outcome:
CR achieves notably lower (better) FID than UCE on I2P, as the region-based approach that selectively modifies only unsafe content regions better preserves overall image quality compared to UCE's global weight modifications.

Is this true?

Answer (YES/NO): NO